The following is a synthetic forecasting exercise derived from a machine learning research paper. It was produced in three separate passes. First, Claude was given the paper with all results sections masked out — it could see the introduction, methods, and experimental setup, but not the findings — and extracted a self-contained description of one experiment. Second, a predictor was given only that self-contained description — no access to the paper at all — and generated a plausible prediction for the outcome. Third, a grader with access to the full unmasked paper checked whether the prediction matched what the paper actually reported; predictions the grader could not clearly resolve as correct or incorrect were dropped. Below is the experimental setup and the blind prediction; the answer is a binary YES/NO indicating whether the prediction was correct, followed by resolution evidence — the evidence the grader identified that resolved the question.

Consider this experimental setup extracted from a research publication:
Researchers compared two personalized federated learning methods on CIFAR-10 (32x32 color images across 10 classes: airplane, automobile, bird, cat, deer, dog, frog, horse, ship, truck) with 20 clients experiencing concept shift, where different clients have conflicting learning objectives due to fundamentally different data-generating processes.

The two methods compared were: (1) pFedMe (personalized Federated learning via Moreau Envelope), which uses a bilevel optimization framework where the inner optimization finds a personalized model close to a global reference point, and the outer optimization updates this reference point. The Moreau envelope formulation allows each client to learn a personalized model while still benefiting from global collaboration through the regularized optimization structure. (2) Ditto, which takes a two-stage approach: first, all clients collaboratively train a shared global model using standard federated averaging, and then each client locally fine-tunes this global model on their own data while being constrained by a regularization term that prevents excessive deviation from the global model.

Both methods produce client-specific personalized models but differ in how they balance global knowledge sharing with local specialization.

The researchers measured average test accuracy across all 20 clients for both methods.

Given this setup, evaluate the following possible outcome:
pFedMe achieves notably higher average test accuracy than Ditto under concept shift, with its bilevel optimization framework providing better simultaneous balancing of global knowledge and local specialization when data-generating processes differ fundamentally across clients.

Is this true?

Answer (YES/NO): YES